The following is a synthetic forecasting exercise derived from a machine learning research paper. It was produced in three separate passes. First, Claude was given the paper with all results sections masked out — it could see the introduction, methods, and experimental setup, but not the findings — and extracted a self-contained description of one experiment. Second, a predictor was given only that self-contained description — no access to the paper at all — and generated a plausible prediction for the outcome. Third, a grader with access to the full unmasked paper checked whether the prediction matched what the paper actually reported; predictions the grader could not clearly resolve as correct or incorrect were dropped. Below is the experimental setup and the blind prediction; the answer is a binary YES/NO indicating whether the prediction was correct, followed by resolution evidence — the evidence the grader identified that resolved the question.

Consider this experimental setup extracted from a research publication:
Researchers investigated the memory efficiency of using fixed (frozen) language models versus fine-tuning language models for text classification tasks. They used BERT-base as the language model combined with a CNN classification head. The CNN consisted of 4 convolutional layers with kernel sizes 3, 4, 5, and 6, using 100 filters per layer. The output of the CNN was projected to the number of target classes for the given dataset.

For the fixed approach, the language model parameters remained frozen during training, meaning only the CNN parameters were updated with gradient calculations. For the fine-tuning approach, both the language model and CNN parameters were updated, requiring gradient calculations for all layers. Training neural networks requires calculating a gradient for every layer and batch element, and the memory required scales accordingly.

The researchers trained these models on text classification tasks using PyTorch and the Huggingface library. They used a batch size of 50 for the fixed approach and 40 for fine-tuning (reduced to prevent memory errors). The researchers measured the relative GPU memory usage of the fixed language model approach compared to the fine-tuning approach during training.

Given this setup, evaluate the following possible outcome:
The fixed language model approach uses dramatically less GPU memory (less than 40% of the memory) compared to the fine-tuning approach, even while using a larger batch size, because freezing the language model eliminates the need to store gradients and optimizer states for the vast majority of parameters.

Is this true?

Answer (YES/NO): YES